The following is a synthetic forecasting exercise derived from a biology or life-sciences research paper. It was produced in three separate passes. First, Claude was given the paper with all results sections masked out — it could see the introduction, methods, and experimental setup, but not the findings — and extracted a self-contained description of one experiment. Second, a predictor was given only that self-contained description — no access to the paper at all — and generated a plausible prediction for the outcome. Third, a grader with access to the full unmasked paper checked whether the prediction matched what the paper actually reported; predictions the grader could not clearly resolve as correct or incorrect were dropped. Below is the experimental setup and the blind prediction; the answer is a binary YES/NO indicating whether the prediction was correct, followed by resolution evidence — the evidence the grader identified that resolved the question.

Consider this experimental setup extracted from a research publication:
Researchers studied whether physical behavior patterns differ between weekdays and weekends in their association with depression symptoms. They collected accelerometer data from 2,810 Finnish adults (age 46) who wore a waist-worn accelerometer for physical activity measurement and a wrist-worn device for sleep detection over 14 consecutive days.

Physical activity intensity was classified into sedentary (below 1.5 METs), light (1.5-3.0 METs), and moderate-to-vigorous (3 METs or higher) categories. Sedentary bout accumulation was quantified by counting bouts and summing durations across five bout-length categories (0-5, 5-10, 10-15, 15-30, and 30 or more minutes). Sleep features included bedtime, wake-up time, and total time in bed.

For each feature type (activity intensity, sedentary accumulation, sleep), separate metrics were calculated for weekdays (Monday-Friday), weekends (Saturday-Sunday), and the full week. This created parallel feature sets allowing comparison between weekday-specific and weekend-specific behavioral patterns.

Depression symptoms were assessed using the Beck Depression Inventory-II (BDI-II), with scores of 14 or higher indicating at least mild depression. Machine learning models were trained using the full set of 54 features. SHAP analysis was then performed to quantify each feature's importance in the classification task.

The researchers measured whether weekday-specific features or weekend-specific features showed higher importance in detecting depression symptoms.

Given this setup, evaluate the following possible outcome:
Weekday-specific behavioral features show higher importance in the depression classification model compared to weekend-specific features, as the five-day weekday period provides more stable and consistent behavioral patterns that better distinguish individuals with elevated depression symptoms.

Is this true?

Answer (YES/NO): YES